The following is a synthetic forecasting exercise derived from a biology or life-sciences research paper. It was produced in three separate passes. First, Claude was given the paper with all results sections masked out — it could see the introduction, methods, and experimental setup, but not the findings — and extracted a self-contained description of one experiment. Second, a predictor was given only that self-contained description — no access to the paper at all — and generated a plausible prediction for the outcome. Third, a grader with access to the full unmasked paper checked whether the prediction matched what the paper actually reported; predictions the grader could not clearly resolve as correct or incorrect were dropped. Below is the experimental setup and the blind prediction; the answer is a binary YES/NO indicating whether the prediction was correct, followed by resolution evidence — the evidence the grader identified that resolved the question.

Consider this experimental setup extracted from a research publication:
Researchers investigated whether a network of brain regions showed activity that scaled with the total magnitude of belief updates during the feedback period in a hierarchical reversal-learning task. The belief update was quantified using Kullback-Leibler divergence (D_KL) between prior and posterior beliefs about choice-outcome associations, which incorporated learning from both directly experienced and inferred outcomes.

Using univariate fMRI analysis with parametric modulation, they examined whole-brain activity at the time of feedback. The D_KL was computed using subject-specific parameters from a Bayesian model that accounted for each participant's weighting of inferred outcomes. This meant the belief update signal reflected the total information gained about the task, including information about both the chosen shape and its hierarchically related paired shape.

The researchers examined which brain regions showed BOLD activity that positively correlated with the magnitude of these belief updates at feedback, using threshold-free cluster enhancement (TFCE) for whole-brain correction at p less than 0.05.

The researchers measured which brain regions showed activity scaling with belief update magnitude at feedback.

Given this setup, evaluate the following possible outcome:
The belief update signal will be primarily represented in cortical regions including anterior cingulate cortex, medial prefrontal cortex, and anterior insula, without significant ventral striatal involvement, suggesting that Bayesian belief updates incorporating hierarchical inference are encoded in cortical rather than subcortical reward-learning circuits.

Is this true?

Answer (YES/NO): NO